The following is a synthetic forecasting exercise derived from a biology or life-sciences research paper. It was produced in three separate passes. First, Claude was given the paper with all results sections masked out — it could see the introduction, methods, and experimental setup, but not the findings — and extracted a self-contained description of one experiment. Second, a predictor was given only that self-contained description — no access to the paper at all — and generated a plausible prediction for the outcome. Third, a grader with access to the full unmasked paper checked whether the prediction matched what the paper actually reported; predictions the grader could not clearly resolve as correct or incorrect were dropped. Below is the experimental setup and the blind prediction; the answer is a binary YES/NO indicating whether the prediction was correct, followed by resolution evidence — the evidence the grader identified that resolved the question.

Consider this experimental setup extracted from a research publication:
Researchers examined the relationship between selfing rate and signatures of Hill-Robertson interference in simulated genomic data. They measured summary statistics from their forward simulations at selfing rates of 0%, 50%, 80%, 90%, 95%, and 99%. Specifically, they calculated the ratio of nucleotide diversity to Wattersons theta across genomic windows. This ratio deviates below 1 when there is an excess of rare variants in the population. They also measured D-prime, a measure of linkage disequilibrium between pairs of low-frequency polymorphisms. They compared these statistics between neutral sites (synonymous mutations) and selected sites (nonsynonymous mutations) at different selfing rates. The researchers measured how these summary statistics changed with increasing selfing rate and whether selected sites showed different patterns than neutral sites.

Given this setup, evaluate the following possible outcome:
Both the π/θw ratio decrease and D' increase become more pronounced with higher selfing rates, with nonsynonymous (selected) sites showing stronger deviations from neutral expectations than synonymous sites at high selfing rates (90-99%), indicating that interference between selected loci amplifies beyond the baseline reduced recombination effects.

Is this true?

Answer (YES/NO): NO